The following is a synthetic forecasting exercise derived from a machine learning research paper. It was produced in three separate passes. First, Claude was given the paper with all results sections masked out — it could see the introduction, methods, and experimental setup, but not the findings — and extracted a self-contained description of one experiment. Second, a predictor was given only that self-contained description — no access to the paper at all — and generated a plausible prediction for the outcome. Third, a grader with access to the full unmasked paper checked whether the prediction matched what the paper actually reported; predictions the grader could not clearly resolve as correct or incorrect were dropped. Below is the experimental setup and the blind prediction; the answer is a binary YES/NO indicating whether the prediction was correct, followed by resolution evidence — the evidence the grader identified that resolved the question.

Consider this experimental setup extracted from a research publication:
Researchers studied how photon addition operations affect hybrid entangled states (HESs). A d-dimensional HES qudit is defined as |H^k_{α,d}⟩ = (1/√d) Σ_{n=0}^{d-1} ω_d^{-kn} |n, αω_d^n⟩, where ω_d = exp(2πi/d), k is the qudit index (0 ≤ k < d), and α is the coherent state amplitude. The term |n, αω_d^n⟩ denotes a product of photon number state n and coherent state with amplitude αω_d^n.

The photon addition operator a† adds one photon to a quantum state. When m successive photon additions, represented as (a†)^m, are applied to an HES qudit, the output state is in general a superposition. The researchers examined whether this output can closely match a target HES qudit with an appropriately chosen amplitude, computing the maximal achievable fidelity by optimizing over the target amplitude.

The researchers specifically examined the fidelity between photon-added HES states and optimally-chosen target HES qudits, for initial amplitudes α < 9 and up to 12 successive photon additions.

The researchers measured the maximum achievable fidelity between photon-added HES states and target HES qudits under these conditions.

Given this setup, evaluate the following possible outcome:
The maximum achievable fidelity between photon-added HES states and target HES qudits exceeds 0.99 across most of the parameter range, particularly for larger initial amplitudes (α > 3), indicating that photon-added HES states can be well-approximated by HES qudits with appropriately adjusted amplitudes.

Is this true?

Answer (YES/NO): YES